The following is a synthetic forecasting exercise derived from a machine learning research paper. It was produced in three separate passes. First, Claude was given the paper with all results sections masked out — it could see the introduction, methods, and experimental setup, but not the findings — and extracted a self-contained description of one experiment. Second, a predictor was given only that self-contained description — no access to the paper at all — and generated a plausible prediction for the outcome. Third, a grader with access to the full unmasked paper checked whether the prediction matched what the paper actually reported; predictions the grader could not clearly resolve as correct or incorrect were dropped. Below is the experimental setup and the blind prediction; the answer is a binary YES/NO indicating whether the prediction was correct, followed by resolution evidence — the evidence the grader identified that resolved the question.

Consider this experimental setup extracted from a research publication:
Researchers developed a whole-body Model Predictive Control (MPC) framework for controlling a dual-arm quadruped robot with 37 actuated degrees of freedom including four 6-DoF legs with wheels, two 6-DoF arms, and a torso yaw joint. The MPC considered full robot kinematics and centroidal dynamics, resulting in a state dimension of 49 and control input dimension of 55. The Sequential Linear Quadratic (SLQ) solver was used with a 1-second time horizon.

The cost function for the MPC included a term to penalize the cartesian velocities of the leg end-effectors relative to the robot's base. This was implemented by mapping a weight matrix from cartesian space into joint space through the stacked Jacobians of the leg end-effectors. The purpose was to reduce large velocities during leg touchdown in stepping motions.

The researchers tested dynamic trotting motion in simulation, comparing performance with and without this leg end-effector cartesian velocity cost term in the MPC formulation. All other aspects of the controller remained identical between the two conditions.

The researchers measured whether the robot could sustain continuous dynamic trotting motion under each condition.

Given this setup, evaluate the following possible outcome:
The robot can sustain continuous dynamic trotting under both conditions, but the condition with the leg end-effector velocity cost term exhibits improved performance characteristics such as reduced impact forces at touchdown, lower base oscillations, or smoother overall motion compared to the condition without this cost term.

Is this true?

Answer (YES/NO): NO